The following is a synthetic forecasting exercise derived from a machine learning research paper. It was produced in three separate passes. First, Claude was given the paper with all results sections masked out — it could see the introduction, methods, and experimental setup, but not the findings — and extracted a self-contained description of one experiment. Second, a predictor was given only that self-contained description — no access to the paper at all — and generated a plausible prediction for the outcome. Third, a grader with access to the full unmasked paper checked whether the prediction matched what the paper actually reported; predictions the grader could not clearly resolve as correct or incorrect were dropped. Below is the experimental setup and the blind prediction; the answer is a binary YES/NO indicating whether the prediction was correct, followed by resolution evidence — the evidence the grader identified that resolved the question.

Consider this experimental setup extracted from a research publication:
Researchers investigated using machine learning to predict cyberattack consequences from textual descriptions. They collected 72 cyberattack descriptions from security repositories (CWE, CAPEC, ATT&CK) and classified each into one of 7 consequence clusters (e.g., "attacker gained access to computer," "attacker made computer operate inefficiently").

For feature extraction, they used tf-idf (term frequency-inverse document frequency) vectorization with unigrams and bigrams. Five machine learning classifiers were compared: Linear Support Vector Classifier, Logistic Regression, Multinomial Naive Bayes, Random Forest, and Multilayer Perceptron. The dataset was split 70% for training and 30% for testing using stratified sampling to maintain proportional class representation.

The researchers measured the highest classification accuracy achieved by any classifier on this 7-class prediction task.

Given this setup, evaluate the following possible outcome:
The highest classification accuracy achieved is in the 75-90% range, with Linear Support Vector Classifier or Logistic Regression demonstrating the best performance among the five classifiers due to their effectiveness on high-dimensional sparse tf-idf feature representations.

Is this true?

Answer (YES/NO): NO